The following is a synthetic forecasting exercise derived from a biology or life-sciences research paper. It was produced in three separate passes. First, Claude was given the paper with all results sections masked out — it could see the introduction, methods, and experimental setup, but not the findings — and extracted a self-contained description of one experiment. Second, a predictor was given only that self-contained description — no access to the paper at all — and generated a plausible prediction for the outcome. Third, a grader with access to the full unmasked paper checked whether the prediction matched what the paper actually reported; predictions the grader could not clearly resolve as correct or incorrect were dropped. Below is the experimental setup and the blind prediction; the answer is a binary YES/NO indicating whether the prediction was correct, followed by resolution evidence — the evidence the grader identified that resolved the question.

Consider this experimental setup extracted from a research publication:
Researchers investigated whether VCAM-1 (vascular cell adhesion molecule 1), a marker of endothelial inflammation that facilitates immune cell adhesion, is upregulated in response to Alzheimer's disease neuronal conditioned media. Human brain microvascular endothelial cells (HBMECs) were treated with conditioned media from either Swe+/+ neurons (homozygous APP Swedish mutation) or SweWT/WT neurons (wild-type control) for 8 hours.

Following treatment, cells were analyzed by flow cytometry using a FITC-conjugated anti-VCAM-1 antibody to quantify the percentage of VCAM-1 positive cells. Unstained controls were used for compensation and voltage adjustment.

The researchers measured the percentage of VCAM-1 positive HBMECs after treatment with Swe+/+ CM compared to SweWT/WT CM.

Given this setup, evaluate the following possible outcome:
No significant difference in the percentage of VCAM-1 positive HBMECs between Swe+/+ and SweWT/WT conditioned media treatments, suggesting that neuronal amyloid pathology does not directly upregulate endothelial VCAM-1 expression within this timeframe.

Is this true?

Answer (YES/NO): NO